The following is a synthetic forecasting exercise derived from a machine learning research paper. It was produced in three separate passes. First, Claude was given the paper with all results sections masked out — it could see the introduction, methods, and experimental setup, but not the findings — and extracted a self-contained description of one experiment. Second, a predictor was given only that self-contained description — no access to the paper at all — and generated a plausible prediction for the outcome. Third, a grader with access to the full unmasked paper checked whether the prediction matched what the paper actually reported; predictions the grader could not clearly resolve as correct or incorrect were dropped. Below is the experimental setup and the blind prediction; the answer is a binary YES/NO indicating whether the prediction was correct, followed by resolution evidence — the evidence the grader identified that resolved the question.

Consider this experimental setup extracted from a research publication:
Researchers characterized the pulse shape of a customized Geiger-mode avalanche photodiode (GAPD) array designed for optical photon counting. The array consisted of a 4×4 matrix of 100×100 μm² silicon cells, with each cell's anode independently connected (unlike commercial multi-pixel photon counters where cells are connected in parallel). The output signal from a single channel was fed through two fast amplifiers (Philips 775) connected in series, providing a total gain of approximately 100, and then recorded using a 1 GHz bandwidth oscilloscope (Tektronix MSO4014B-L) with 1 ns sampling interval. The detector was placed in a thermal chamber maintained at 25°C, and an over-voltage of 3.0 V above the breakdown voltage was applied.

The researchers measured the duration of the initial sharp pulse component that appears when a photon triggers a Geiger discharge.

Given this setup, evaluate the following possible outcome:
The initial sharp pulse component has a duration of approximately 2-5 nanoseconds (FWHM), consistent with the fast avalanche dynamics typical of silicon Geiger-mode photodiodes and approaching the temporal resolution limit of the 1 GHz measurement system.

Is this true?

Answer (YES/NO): YES